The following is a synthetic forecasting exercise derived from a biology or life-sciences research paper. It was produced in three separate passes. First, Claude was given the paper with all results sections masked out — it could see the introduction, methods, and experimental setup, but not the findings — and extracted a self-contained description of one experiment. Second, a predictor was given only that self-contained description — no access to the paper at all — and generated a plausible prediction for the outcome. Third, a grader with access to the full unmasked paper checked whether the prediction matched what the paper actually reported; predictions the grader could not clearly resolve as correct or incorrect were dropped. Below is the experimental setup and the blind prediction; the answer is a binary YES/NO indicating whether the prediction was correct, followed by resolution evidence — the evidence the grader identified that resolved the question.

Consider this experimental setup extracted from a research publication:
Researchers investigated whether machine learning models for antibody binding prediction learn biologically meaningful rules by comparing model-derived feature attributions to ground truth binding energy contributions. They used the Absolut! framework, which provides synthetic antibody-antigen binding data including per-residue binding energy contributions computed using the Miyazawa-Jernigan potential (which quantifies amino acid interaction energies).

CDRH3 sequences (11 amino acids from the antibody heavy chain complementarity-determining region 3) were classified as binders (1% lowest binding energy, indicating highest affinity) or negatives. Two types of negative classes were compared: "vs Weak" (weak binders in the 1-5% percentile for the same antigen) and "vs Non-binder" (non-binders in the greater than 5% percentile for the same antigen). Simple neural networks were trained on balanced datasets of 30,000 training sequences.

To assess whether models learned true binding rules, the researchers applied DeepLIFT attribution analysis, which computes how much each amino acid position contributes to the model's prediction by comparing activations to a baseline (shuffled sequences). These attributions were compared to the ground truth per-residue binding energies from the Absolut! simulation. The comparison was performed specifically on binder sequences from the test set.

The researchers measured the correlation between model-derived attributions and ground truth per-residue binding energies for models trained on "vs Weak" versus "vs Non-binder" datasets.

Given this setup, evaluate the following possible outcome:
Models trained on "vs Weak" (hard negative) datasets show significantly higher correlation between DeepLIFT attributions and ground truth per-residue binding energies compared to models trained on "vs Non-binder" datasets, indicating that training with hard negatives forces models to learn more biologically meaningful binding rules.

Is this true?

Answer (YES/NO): NO